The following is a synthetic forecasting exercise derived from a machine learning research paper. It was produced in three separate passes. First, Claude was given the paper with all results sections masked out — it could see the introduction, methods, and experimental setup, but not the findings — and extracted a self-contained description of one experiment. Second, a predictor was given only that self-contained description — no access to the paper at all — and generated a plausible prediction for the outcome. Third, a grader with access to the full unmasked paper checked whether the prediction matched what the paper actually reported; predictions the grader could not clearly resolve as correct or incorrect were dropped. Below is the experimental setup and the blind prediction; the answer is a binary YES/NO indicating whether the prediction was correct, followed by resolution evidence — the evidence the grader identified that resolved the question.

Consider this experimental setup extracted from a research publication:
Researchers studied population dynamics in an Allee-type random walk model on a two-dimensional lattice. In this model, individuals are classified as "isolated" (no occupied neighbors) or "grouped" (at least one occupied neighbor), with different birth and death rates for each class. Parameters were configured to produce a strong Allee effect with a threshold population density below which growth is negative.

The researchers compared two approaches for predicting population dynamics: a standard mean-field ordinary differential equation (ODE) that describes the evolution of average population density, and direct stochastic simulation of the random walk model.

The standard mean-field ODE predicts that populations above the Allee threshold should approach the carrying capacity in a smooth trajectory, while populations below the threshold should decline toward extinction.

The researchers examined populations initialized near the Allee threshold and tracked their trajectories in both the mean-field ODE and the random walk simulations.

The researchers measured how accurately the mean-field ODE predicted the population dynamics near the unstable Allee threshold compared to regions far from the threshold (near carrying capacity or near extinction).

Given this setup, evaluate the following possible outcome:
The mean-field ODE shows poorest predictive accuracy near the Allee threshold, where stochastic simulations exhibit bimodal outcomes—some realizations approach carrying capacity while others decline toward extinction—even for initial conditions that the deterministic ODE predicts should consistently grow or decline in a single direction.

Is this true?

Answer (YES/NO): YES